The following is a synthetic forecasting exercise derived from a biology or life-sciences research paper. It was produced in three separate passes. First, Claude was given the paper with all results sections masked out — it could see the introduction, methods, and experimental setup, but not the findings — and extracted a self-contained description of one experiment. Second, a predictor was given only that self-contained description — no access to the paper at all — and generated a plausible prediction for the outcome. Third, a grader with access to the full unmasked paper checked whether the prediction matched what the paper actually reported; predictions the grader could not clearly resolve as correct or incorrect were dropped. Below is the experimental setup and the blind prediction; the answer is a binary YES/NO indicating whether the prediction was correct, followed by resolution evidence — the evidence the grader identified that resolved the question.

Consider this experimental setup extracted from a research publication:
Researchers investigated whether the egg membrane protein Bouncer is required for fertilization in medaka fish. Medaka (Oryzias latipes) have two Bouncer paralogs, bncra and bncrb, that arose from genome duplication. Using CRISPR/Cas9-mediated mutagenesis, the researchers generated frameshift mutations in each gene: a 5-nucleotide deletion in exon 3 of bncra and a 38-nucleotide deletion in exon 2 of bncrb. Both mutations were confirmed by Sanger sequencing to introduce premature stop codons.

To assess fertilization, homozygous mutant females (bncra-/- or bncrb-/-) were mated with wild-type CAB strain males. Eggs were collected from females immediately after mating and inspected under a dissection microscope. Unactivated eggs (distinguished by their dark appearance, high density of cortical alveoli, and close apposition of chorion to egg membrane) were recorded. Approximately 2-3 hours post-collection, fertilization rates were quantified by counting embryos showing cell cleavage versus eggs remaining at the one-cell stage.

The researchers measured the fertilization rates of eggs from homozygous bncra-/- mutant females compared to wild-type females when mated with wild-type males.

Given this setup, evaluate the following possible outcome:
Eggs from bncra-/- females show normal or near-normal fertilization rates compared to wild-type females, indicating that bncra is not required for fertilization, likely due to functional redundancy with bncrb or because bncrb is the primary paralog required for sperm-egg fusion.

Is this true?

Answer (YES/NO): NO